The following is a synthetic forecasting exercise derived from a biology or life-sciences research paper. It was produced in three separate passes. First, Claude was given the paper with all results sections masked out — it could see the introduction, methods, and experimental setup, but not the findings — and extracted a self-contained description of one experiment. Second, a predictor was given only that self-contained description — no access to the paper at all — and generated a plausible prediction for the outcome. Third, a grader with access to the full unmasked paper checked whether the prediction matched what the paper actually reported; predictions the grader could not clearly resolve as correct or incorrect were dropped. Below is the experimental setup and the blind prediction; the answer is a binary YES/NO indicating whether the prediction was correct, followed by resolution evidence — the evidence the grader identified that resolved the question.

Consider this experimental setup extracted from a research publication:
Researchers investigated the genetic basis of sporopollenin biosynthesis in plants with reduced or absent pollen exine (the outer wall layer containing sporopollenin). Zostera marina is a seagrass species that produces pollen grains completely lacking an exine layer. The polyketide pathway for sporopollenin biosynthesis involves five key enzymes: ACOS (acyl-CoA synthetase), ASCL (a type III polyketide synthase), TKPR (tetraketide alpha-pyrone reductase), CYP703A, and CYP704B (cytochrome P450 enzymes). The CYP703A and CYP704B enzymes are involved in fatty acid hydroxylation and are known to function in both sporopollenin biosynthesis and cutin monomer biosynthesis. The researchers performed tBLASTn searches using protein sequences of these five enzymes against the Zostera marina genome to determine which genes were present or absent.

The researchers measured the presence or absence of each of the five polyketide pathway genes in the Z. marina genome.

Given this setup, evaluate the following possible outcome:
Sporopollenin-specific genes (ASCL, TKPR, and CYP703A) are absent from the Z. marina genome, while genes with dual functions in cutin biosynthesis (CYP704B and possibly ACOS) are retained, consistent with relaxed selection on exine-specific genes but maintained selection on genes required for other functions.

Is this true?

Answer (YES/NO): NO